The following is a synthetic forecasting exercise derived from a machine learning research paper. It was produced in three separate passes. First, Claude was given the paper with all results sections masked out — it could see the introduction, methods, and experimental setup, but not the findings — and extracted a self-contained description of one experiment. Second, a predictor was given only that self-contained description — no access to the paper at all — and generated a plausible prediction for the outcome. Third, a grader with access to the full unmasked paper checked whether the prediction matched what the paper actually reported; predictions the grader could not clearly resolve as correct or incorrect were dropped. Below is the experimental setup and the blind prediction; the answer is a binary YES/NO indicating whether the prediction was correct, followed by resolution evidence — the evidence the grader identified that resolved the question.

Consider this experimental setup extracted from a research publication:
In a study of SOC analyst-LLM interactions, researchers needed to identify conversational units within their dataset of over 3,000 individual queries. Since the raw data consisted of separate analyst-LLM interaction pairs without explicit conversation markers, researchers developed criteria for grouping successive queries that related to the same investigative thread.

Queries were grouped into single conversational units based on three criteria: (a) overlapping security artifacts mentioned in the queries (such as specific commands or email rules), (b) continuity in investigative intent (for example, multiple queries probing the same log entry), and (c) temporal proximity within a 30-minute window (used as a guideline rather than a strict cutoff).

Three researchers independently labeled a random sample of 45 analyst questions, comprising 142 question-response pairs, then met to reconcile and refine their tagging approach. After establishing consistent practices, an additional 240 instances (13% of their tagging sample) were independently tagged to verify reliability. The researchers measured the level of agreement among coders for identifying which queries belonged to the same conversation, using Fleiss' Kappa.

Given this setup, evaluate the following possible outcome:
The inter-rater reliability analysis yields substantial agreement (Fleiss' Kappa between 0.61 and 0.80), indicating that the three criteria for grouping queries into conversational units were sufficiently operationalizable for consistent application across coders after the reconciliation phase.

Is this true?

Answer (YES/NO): YES